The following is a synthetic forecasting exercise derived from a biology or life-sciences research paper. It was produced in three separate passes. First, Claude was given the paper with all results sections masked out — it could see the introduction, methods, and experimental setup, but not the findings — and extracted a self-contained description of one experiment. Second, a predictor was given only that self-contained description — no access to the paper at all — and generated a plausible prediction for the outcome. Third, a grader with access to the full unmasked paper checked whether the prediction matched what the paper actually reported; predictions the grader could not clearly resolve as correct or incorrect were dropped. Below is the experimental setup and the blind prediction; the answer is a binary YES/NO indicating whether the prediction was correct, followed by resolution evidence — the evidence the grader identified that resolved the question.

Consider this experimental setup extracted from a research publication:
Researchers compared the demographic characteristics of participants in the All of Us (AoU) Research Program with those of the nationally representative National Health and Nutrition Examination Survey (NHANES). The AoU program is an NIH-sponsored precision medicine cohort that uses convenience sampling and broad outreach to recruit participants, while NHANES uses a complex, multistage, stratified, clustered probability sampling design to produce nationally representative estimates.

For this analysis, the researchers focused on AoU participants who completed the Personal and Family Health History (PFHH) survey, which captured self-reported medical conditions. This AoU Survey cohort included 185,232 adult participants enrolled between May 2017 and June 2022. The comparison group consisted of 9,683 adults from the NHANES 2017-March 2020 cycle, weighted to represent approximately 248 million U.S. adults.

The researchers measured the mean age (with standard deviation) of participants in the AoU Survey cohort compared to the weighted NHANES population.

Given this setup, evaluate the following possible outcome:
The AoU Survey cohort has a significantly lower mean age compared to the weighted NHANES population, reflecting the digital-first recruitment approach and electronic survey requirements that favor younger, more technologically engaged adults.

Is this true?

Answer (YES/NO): NO